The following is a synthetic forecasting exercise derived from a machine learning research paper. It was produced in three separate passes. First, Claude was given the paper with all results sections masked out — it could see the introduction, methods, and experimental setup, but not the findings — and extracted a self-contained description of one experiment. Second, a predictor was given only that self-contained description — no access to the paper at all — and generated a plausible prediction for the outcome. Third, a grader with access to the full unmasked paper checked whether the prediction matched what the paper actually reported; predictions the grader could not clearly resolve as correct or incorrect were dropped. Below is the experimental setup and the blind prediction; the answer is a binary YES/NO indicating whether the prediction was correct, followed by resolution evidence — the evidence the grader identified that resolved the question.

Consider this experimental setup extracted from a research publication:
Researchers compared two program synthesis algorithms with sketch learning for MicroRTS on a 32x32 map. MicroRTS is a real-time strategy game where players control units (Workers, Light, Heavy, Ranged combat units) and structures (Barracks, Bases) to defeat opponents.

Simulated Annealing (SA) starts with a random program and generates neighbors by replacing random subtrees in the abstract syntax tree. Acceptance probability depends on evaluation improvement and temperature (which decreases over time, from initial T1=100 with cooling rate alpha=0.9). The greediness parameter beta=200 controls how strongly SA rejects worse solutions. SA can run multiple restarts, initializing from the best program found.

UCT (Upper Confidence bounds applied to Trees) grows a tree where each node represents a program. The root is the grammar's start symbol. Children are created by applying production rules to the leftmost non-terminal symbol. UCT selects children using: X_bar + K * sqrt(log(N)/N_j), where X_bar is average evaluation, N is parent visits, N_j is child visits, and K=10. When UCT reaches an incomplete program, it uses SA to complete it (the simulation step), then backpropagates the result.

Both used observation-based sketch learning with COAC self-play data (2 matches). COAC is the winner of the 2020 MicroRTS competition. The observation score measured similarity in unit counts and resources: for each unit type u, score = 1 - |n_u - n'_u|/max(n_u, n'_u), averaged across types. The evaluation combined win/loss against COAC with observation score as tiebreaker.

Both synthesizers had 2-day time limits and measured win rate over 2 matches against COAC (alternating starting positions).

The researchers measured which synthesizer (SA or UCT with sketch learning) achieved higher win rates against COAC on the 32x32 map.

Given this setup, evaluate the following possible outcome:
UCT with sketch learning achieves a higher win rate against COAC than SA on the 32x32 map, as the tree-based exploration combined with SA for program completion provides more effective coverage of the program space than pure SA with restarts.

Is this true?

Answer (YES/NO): NO